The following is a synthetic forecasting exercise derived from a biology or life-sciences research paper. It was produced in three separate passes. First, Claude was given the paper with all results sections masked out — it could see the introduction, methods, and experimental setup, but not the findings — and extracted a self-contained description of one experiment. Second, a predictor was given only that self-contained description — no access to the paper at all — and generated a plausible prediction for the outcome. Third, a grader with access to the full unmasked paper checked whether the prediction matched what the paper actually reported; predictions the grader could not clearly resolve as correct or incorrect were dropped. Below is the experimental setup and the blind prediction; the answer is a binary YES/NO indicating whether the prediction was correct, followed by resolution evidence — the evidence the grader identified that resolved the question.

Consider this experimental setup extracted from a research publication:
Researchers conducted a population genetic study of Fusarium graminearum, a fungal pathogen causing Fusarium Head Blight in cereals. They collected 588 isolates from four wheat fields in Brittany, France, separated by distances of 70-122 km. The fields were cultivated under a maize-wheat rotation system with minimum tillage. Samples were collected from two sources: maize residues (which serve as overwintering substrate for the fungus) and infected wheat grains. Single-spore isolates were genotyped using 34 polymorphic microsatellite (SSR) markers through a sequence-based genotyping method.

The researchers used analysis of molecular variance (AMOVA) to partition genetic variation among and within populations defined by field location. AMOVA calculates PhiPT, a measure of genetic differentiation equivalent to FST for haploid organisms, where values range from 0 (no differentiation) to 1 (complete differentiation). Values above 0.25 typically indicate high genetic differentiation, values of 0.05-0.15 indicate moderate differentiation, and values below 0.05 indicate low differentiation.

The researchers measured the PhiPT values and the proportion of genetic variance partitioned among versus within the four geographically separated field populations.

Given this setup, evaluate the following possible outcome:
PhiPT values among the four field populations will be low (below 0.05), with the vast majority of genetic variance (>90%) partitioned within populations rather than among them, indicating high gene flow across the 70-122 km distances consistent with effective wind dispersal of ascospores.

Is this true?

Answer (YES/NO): YES